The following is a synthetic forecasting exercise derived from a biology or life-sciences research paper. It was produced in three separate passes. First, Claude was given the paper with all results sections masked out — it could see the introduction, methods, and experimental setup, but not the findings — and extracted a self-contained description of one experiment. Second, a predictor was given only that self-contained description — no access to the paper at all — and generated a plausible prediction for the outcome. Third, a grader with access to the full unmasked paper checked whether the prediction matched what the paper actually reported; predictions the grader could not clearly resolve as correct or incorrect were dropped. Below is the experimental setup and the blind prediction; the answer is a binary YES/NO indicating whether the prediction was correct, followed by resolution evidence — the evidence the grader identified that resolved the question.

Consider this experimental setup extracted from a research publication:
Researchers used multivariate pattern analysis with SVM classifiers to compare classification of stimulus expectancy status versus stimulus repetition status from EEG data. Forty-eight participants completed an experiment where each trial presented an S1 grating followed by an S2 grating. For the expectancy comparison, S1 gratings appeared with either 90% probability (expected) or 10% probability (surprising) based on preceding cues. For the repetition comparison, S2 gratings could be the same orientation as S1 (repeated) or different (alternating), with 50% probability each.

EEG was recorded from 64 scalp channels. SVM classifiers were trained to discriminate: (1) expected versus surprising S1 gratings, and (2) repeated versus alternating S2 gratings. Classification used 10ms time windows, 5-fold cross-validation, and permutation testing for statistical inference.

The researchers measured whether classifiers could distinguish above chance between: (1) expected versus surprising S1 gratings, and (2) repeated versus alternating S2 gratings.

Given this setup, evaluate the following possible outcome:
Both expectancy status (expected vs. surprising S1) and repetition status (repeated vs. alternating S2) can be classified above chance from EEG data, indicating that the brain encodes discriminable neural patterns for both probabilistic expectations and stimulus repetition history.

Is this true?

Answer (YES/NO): NO